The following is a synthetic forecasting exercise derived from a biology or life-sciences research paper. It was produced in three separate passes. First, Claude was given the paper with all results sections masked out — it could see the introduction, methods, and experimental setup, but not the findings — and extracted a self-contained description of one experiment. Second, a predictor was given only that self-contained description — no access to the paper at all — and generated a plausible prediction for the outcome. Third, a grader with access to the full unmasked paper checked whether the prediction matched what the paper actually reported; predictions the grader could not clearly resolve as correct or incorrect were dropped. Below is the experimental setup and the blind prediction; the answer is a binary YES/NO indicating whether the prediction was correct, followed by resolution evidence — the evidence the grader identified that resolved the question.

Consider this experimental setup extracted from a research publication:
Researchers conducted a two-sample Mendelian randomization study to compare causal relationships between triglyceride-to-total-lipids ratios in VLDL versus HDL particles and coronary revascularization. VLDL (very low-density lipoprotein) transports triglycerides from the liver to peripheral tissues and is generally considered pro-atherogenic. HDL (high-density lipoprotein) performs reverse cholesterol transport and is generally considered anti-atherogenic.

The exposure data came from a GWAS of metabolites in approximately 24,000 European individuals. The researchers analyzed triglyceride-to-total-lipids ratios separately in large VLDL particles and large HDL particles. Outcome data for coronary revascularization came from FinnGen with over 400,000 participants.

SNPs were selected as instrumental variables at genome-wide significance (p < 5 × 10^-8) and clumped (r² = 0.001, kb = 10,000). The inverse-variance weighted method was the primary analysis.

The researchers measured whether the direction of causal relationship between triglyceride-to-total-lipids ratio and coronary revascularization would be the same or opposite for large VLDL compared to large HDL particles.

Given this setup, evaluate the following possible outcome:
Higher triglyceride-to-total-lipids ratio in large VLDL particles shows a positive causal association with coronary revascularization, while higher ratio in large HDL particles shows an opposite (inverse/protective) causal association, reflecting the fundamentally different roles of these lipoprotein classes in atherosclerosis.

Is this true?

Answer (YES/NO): NO